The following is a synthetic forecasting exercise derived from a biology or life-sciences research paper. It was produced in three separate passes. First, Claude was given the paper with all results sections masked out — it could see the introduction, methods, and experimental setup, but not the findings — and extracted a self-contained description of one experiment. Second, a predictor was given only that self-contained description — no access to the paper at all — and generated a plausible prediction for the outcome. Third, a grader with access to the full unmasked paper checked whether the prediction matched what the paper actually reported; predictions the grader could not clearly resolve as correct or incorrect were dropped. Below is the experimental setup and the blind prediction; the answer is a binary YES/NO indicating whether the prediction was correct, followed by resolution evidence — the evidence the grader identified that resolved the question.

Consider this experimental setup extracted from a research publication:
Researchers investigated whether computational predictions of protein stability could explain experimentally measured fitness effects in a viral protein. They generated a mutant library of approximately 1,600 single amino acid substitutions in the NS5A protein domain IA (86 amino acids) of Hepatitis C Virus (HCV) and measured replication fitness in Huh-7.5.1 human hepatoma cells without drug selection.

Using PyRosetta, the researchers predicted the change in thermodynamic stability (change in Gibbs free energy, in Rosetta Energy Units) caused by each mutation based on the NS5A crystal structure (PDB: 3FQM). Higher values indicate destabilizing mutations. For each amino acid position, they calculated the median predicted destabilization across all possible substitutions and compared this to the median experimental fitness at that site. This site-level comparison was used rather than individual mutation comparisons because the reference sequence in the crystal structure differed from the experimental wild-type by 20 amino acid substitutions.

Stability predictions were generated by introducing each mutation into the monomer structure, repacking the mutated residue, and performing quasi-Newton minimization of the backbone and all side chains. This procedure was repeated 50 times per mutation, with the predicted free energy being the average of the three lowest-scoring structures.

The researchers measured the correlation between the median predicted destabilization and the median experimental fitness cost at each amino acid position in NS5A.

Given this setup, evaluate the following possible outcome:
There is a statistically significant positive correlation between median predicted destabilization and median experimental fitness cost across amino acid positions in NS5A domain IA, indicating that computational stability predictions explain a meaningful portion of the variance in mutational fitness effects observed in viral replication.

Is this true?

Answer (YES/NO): YES